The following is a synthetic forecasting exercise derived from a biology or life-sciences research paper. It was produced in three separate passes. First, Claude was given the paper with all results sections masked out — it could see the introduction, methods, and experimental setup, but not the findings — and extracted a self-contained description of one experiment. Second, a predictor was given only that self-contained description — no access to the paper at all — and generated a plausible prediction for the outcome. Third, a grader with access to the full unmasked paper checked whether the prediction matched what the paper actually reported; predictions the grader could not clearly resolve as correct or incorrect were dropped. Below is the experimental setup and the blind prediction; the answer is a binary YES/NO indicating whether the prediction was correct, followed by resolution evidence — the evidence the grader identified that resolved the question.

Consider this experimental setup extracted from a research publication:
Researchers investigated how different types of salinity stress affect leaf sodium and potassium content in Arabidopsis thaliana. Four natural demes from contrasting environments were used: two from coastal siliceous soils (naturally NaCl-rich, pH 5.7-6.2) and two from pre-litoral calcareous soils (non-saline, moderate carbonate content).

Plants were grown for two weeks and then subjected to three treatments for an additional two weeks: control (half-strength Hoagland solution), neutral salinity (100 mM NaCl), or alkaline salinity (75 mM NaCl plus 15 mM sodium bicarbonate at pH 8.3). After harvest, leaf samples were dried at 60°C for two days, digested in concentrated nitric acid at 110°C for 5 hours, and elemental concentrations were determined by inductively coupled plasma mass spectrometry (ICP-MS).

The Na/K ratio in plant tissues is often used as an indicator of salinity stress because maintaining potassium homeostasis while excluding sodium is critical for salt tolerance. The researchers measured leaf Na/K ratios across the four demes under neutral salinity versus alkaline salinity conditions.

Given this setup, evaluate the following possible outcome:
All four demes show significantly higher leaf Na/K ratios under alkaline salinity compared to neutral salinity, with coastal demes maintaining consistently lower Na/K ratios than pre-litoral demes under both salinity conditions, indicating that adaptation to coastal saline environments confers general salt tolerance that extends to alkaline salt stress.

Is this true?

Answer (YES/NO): NO